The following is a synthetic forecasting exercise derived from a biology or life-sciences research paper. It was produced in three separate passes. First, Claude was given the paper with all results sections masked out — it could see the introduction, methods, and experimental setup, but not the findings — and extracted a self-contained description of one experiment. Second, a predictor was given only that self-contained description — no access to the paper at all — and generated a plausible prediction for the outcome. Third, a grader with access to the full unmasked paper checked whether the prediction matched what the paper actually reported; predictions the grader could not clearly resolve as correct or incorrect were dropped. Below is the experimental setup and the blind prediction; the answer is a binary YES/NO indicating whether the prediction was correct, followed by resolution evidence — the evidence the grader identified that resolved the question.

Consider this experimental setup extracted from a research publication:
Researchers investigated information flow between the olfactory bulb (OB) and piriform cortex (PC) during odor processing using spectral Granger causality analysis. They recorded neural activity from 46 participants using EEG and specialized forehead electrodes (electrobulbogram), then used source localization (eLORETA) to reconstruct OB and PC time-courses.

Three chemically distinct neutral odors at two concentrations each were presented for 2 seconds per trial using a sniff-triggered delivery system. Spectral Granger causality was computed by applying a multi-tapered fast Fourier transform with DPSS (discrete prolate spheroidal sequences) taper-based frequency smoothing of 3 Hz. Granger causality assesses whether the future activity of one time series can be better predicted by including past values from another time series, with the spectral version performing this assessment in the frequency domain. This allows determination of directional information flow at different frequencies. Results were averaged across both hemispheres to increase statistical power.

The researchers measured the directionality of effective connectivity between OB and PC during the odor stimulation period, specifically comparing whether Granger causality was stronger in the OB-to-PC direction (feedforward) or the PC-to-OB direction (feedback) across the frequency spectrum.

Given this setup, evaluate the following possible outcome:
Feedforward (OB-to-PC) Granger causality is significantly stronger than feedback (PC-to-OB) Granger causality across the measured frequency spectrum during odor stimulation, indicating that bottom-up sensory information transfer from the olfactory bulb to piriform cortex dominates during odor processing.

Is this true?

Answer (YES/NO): NO